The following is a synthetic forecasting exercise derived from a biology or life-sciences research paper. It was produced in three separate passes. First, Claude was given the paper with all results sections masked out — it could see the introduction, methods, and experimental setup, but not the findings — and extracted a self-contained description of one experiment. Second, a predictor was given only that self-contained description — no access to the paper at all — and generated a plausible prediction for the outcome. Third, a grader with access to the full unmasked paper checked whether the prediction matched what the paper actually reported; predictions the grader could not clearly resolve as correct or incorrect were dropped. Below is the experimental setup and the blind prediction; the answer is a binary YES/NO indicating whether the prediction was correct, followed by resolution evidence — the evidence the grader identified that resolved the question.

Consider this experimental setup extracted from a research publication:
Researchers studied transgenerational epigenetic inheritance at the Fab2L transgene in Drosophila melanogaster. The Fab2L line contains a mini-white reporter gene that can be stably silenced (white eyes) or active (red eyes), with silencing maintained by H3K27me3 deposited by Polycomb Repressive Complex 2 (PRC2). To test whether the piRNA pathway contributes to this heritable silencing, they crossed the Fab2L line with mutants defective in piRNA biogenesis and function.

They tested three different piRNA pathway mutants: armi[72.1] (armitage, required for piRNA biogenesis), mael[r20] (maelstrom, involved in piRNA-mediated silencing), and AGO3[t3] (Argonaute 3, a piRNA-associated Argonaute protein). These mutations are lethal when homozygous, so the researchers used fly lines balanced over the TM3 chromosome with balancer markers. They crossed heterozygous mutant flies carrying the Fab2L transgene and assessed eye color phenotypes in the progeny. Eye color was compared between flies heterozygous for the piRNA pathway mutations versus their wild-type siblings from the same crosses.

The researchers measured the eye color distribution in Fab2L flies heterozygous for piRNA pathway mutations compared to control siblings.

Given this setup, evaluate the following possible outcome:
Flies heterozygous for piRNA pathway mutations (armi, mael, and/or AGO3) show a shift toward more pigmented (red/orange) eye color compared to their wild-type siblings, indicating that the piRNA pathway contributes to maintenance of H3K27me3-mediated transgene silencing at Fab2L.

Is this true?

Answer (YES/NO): NO